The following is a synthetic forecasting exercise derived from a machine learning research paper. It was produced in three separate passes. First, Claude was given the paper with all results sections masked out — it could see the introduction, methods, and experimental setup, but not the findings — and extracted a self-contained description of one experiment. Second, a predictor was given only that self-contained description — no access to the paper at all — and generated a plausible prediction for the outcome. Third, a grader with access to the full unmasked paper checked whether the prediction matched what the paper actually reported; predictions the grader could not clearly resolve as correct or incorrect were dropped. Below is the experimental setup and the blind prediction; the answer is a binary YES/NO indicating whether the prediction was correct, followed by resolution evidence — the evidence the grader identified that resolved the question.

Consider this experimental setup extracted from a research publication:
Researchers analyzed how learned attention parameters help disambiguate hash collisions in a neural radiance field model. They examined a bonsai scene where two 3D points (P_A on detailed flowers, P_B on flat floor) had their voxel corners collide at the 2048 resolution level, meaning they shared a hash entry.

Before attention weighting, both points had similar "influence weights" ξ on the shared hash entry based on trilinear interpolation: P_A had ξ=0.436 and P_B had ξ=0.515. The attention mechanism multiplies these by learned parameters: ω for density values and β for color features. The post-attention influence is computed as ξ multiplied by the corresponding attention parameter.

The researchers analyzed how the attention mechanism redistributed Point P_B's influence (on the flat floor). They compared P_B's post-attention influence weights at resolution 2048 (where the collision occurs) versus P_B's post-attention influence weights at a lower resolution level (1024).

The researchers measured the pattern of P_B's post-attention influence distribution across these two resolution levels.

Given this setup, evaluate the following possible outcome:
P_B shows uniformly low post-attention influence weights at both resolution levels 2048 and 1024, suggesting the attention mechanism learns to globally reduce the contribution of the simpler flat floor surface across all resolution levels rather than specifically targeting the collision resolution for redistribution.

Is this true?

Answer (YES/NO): NO